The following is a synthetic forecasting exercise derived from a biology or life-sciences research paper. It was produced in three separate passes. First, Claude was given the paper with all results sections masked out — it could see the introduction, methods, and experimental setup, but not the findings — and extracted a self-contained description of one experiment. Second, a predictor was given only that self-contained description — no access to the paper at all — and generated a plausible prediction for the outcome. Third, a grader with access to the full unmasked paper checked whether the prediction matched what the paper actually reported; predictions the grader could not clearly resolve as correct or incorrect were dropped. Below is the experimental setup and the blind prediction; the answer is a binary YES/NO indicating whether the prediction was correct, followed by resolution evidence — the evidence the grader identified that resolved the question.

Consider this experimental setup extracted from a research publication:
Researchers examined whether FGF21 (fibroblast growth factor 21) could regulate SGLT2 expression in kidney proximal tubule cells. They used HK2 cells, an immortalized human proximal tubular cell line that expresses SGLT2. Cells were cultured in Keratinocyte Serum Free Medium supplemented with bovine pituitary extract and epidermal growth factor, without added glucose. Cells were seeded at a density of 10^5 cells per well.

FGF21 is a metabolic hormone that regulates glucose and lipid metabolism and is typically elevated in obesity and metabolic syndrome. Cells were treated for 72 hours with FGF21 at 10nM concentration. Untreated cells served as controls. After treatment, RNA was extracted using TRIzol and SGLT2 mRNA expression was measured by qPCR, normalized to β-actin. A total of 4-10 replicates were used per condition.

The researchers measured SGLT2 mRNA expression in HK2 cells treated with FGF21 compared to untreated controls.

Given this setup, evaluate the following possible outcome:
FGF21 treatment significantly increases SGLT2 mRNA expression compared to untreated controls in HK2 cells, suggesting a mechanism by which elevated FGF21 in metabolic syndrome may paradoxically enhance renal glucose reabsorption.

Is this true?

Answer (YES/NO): NO